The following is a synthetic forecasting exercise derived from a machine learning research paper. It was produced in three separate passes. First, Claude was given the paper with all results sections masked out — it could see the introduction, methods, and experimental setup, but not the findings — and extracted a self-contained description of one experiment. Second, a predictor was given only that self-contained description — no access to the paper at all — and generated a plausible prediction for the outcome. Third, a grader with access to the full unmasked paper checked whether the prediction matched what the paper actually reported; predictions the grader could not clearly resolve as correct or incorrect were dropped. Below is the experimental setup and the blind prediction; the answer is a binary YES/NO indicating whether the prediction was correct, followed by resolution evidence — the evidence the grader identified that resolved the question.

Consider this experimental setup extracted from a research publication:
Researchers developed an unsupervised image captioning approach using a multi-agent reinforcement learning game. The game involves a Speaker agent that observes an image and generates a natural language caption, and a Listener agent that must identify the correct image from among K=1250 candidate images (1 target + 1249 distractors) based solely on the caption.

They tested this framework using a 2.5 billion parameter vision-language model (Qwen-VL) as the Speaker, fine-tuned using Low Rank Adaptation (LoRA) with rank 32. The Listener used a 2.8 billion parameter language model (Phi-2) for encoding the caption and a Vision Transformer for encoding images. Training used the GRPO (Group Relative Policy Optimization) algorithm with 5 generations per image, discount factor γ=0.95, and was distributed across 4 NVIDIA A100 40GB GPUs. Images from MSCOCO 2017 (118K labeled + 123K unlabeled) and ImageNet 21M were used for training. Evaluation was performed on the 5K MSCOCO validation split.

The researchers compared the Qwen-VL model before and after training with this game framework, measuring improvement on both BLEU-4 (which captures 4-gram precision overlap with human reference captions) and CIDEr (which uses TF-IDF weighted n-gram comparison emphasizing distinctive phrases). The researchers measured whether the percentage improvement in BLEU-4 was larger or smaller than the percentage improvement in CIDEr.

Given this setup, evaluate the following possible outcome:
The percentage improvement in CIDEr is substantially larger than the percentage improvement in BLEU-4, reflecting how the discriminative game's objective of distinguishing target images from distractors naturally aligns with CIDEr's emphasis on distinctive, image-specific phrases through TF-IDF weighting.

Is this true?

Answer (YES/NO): NO